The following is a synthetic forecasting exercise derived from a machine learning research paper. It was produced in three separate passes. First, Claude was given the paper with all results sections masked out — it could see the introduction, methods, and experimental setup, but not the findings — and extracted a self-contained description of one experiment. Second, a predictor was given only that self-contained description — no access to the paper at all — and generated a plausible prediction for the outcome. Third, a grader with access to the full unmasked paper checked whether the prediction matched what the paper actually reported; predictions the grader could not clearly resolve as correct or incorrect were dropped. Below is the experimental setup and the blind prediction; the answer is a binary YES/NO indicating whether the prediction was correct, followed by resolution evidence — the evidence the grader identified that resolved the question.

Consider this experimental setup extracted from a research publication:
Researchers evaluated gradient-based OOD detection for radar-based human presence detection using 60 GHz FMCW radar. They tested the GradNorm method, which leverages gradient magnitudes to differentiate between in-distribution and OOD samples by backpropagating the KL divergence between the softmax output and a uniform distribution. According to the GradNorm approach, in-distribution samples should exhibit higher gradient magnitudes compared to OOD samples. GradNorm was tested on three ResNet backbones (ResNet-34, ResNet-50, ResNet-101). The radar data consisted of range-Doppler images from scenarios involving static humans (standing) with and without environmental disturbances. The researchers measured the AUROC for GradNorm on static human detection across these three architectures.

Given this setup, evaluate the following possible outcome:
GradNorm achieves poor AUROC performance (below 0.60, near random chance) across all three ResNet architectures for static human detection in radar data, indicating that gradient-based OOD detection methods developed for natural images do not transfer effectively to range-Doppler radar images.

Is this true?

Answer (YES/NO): YES